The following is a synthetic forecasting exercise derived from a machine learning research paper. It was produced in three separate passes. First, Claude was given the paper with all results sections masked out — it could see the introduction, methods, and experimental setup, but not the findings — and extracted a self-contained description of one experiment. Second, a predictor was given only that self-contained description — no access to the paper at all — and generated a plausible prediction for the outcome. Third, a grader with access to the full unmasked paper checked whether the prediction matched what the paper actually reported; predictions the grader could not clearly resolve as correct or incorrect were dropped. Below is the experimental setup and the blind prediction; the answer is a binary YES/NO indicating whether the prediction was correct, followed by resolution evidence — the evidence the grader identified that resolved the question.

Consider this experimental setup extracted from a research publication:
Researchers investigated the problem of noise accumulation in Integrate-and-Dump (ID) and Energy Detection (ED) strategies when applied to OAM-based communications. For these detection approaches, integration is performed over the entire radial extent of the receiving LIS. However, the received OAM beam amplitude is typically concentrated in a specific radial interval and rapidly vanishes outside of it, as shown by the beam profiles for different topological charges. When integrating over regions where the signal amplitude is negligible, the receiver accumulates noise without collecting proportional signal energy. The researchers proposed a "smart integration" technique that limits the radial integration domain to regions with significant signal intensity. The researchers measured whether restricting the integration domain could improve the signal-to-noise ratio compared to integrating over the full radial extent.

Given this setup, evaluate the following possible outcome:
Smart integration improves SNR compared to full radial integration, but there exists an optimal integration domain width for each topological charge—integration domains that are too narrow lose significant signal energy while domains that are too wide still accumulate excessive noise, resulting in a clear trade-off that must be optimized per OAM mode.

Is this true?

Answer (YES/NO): YES